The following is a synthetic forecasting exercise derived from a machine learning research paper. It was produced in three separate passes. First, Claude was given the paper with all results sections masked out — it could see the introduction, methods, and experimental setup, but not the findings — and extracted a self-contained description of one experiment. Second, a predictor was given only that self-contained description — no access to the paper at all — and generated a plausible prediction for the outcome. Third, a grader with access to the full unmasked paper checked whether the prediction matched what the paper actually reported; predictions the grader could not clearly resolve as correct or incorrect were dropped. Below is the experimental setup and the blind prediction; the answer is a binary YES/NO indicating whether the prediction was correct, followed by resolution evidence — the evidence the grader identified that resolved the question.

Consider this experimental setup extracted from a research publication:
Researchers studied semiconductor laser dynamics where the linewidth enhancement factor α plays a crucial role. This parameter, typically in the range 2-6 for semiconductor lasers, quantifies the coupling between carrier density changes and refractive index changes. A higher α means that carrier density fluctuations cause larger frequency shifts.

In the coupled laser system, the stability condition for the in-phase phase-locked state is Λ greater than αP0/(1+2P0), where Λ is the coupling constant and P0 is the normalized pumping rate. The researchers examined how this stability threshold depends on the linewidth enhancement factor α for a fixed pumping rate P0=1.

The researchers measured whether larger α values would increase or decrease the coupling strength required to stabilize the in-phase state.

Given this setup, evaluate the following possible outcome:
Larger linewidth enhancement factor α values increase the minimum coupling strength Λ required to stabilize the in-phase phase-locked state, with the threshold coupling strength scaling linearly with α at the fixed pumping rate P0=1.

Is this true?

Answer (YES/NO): YES